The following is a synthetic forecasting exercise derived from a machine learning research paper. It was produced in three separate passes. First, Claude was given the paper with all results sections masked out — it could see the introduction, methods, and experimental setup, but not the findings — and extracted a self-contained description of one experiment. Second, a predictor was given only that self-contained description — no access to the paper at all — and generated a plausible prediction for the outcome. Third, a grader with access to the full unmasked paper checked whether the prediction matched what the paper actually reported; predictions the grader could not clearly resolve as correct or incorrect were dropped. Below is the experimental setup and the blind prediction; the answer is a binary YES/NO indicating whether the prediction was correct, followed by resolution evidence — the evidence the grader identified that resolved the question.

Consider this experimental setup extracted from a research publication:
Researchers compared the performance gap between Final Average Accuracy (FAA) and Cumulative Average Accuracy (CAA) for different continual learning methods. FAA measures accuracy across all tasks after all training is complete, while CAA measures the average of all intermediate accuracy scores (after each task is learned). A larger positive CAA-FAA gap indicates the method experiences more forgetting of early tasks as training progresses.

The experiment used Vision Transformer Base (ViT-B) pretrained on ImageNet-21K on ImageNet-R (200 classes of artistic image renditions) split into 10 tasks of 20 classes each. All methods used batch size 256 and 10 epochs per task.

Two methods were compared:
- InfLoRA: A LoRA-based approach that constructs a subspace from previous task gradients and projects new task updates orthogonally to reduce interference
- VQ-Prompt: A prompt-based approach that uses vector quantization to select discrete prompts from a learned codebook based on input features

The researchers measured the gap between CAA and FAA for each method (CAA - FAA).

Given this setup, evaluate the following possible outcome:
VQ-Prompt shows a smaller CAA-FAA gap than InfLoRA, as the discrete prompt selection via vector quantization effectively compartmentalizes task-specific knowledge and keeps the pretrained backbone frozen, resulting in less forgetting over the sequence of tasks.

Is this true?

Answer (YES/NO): YES